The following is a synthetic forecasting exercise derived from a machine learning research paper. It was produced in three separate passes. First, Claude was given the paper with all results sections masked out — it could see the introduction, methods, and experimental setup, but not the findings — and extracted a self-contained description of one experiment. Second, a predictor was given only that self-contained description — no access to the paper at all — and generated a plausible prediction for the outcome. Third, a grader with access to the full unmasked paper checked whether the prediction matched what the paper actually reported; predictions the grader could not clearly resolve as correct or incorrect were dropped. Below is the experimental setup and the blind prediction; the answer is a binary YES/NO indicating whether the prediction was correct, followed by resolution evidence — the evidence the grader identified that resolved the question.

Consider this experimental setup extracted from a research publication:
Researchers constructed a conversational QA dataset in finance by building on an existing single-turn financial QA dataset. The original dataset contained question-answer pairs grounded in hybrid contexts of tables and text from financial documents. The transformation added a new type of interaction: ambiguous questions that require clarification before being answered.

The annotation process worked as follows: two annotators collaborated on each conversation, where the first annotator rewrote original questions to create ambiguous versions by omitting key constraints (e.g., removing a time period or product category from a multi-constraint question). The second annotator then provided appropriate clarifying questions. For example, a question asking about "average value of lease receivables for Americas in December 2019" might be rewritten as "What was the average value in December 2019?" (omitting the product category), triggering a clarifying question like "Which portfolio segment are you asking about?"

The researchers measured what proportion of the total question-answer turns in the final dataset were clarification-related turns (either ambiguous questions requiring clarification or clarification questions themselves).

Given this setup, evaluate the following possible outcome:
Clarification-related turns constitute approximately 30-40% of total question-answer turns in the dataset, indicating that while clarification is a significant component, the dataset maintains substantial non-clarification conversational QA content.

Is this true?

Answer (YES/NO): NO